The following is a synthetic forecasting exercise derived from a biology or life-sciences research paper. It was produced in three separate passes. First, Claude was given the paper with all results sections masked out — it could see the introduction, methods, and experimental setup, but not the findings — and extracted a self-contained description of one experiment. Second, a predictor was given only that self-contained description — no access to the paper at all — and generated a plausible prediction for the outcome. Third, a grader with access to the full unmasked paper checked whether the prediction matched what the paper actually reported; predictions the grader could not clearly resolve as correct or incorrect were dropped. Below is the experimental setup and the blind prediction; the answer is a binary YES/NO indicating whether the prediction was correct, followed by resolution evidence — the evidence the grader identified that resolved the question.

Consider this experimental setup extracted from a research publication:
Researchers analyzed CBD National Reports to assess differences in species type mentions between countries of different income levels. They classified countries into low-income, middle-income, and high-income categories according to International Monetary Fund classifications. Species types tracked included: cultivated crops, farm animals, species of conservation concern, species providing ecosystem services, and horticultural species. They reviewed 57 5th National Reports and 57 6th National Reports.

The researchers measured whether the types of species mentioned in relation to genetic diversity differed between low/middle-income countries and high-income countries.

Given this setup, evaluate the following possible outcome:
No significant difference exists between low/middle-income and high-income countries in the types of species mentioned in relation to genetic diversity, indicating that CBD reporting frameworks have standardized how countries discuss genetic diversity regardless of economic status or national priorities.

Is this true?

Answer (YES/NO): NO